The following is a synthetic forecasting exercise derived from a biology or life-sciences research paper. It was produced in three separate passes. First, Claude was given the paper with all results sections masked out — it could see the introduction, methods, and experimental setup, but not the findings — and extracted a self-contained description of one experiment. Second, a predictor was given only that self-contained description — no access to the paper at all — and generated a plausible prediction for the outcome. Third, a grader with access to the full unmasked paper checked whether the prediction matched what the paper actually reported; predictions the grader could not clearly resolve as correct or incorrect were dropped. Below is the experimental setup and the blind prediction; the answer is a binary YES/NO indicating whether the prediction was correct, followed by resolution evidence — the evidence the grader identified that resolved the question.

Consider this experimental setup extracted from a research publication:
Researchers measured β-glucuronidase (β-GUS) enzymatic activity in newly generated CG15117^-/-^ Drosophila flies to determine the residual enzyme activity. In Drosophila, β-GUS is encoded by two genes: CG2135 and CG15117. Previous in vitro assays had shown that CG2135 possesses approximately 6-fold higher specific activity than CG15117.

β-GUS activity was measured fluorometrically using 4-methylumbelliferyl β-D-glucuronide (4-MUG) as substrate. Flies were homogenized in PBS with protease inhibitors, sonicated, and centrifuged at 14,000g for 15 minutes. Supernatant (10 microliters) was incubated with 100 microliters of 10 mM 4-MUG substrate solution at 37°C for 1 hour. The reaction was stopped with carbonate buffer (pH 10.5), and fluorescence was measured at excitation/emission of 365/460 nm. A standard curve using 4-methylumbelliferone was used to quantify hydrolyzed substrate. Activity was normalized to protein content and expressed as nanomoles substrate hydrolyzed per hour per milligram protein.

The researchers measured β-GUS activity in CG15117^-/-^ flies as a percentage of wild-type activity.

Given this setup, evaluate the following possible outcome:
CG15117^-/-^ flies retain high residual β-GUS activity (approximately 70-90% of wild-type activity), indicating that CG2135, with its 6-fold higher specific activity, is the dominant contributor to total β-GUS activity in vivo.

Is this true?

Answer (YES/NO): NO